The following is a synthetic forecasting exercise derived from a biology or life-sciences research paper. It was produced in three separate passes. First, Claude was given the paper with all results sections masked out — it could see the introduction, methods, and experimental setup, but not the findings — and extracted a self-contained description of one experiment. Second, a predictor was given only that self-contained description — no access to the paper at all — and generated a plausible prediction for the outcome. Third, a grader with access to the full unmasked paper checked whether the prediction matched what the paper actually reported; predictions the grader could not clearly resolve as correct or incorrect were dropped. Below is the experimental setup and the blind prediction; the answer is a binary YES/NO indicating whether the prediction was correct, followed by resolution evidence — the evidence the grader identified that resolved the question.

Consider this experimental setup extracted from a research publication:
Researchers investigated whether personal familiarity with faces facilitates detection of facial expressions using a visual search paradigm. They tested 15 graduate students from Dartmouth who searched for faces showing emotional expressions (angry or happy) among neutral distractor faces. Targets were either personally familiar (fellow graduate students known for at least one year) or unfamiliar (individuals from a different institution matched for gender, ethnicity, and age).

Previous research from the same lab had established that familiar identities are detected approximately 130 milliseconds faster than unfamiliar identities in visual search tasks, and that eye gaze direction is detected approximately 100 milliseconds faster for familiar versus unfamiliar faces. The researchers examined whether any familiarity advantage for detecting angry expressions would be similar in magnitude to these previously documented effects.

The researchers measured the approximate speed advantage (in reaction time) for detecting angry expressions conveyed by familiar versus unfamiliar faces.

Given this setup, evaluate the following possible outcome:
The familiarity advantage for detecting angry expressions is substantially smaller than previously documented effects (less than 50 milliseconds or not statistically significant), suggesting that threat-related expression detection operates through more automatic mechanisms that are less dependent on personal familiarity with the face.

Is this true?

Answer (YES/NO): NO